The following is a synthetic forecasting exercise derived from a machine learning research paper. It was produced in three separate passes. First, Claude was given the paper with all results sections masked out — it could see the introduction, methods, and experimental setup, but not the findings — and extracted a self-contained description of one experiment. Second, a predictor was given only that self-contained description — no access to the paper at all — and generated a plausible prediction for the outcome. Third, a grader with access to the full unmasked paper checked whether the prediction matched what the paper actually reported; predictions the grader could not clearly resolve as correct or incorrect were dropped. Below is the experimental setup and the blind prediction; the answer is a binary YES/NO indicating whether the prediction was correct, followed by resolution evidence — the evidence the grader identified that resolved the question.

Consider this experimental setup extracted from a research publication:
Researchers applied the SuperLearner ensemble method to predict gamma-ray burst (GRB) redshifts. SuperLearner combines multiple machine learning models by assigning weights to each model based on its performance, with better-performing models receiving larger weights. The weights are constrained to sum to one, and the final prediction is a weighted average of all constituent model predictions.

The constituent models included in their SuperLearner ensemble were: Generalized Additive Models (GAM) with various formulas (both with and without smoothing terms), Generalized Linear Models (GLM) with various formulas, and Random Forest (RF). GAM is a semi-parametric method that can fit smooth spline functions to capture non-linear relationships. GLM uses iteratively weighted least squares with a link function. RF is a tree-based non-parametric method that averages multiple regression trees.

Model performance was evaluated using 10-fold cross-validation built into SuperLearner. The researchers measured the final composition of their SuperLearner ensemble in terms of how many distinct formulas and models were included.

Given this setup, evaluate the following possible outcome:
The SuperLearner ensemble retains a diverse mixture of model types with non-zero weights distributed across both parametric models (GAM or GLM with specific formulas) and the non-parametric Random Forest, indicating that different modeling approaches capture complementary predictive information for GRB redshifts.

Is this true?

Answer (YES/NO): YES